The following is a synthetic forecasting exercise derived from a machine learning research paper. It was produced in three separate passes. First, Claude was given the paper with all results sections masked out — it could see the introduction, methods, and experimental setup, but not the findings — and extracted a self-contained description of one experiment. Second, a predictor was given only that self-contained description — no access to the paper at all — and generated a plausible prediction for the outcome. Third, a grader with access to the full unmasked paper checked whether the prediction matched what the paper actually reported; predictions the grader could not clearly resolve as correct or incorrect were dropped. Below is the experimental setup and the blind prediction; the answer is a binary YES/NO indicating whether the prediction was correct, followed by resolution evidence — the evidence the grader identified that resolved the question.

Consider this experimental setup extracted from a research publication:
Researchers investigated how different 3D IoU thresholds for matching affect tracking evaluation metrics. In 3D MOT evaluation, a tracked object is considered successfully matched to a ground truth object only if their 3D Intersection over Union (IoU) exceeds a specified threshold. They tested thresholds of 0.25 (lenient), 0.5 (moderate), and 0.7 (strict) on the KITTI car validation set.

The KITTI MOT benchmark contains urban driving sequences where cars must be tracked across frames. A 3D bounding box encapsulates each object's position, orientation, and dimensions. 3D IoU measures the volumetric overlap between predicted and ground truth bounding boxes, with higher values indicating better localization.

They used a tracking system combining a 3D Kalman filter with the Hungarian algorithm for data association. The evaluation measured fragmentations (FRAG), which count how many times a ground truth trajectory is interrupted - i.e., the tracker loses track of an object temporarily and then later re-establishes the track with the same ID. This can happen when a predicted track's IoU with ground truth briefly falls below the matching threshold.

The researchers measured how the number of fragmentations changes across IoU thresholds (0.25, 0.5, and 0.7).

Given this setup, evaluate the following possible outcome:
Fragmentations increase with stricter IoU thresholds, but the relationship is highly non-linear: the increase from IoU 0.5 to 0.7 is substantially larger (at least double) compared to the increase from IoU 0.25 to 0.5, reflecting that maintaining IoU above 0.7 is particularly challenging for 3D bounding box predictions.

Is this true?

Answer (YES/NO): YES